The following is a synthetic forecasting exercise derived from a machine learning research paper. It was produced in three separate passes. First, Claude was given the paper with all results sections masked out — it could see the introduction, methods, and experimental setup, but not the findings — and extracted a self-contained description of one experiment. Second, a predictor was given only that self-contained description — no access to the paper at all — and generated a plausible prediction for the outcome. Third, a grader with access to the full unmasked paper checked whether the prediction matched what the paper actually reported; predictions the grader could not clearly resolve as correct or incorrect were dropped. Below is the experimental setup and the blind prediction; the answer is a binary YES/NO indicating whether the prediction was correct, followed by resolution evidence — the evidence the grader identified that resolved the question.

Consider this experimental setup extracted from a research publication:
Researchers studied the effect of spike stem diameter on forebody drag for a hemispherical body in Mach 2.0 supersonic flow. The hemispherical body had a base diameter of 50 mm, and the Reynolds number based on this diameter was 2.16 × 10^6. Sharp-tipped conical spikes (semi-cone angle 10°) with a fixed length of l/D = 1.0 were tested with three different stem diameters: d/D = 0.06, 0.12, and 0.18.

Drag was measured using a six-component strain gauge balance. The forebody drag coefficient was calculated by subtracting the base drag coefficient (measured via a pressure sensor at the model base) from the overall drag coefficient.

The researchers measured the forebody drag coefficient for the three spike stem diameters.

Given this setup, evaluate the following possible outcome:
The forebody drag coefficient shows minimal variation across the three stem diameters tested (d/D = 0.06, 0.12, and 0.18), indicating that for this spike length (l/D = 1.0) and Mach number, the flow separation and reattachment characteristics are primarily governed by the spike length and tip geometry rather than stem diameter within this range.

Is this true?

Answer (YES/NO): YES